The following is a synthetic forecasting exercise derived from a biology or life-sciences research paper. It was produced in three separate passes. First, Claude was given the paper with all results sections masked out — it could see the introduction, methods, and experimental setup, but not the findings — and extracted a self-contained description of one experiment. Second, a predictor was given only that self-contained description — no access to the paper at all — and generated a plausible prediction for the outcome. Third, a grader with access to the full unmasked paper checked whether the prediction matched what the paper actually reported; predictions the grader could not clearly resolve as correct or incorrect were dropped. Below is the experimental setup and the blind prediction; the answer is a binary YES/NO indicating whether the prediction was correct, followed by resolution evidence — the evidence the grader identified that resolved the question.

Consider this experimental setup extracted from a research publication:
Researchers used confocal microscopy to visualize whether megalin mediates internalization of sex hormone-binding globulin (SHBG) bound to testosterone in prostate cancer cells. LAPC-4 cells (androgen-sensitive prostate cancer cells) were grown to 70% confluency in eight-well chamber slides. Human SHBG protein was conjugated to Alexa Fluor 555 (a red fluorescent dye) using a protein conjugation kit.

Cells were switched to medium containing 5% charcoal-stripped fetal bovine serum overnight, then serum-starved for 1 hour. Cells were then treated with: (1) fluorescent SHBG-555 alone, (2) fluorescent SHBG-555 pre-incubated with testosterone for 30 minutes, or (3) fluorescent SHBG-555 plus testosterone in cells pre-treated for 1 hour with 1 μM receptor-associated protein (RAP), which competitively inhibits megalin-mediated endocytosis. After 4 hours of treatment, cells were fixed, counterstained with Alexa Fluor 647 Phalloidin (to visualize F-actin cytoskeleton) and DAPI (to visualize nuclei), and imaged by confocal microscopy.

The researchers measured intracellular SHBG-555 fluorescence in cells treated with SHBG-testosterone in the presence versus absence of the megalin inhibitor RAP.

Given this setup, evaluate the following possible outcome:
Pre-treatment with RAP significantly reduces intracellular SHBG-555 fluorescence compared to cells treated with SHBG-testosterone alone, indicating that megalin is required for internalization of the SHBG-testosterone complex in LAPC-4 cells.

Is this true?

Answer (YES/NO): YES